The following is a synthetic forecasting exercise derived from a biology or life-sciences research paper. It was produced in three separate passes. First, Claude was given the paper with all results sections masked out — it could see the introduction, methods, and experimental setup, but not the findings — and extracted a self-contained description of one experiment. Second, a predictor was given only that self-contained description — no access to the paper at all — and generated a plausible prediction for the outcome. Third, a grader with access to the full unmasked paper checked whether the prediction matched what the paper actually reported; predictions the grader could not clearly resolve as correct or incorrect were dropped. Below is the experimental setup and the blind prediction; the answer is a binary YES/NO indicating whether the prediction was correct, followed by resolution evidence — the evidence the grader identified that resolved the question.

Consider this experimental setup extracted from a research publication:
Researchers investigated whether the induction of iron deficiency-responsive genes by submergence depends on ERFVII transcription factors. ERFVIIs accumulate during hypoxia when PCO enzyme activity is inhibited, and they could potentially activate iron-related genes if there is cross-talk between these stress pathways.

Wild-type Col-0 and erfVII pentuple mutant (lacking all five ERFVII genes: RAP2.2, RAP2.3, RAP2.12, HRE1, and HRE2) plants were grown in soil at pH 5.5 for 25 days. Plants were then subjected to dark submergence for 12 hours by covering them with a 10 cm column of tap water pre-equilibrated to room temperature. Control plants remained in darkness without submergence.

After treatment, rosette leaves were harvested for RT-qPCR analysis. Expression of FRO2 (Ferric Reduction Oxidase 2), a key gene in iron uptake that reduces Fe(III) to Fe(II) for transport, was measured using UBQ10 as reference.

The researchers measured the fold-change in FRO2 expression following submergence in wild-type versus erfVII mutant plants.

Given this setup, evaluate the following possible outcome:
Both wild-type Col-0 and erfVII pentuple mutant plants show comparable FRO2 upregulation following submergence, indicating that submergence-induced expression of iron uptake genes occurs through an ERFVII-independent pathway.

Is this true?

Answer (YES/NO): NO